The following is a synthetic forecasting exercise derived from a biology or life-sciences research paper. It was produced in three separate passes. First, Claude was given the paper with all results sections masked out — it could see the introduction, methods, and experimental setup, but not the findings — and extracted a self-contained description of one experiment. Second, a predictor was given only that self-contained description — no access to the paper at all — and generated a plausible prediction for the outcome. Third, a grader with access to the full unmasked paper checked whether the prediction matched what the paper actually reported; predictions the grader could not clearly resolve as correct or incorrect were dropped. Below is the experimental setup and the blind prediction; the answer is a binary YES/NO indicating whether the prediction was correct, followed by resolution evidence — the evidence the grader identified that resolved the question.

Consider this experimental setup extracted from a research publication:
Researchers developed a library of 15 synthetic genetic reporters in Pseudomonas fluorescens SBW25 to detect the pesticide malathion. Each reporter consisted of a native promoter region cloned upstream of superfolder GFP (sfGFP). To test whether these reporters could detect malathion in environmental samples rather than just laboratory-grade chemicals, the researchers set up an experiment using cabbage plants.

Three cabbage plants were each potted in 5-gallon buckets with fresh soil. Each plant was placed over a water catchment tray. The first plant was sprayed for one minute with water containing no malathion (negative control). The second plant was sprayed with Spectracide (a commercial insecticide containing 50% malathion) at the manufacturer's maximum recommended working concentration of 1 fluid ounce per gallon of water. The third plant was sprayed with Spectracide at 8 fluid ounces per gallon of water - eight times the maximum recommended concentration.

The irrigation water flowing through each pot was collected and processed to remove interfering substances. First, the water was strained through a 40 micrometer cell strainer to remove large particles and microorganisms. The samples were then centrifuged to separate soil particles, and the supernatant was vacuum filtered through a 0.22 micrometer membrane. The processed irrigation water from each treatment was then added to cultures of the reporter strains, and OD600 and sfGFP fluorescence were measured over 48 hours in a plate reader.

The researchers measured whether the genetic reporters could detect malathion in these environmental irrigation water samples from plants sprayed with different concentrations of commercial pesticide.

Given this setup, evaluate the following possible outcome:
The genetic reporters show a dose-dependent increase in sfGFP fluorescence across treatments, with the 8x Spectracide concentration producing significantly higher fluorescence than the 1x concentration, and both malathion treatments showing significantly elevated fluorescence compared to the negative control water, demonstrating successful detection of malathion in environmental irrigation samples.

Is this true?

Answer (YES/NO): YES